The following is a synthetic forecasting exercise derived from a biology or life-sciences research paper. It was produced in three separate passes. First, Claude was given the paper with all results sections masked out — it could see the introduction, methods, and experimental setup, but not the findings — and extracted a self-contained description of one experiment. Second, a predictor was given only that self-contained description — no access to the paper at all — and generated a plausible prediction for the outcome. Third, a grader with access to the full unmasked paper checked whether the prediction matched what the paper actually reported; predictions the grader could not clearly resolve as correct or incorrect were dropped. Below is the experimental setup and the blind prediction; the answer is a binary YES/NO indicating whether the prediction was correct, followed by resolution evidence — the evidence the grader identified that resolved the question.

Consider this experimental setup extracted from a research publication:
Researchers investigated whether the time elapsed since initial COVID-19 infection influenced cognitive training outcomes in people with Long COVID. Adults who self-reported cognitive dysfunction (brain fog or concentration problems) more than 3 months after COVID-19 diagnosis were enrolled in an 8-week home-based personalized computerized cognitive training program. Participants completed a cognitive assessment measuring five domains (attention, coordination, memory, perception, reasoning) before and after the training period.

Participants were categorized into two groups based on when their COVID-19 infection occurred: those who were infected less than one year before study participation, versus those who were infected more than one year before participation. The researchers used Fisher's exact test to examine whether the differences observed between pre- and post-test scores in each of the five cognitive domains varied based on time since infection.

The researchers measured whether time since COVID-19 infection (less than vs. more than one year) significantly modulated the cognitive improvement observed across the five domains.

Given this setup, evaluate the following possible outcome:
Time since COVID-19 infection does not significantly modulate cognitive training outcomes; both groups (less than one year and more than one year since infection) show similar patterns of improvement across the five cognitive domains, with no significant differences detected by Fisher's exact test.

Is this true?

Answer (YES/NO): YES